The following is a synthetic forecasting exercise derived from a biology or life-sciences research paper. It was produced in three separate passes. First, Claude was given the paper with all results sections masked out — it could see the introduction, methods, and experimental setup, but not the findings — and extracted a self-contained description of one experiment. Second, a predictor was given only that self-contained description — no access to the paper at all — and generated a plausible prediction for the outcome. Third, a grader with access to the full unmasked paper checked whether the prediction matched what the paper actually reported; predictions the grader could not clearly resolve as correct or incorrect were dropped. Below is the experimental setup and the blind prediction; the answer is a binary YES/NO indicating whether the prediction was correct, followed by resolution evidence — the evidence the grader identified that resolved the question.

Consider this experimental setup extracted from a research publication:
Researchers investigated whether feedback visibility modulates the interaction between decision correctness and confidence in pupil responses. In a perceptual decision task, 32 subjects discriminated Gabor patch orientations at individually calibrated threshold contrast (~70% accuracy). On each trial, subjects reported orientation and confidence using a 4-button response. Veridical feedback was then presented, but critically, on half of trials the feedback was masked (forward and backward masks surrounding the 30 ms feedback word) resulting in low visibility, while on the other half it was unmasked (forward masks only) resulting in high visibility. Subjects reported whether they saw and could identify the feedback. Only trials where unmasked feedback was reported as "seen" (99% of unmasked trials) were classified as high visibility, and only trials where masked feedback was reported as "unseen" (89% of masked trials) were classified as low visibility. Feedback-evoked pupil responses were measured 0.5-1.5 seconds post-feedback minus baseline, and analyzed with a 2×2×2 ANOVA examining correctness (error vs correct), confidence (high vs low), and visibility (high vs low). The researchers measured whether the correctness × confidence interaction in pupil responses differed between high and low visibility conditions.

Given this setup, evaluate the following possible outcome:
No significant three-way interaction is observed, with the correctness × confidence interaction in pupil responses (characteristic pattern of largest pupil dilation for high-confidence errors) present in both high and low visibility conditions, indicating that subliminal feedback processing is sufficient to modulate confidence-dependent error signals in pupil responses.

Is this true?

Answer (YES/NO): NO